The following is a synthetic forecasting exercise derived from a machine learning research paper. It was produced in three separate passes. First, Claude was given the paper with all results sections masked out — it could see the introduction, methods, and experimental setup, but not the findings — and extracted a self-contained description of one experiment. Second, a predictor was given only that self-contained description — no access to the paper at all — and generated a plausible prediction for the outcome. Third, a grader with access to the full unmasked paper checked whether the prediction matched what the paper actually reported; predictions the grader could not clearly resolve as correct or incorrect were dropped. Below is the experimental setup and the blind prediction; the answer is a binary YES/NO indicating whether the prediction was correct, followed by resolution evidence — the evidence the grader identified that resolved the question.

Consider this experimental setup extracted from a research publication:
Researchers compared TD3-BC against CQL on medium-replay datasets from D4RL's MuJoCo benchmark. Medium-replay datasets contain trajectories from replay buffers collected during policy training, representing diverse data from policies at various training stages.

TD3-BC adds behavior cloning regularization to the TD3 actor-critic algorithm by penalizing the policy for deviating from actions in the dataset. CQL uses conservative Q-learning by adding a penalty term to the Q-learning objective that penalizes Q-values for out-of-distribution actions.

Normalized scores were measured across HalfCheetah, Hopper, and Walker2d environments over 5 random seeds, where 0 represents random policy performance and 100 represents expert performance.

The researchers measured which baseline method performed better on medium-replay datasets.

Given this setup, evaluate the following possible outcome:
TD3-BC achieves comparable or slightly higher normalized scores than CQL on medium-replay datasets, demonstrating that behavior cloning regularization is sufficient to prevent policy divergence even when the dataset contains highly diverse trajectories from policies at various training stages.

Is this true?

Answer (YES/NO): NO